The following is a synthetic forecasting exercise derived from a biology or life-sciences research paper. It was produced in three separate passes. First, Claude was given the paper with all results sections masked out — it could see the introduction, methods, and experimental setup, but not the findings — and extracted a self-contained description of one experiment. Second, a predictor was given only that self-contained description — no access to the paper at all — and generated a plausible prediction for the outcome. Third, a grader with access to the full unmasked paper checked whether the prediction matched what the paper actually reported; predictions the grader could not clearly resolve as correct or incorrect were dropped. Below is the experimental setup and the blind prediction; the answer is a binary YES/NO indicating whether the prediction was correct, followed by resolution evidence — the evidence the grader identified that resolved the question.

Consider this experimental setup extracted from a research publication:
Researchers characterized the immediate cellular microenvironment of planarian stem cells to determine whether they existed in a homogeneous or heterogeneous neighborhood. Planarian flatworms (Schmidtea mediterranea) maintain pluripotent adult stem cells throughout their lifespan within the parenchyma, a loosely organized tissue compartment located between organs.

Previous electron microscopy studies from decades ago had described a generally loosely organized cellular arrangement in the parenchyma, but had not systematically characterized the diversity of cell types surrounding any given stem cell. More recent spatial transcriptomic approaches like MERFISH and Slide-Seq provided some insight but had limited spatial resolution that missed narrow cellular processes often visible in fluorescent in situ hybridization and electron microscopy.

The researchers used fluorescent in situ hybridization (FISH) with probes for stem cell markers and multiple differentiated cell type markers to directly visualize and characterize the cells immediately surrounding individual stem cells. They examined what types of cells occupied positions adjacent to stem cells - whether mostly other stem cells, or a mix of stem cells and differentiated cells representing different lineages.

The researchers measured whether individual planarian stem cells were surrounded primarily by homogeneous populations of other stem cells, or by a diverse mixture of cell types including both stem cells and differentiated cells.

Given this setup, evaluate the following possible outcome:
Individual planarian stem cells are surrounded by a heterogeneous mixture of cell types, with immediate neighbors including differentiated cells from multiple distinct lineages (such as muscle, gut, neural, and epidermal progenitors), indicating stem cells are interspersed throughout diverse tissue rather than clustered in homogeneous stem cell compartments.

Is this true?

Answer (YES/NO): NO